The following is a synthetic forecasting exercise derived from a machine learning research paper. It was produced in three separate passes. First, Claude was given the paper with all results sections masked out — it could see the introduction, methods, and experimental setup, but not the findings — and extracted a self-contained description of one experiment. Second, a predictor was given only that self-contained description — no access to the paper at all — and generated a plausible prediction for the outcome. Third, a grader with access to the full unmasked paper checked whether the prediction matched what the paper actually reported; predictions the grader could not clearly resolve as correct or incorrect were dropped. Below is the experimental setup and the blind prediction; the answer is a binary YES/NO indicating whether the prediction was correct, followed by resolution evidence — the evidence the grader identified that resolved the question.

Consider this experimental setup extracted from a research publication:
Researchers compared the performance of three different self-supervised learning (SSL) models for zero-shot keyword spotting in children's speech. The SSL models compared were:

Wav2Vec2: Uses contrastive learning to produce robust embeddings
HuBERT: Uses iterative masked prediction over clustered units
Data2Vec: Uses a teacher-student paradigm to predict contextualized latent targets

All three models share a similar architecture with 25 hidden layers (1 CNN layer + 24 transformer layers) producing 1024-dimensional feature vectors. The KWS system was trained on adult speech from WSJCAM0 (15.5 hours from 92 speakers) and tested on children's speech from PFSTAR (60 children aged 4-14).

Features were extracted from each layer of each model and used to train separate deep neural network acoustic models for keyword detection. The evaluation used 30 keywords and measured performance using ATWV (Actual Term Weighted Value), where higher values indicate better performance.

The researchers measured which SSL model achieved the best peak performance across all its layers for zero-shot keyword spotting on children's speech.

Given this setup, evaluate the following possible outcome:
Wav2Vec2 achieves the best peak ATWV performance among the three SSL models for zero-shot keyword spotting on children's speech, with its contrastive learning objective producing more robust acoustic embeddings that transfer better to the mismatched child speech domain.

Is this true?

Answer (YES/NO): YES